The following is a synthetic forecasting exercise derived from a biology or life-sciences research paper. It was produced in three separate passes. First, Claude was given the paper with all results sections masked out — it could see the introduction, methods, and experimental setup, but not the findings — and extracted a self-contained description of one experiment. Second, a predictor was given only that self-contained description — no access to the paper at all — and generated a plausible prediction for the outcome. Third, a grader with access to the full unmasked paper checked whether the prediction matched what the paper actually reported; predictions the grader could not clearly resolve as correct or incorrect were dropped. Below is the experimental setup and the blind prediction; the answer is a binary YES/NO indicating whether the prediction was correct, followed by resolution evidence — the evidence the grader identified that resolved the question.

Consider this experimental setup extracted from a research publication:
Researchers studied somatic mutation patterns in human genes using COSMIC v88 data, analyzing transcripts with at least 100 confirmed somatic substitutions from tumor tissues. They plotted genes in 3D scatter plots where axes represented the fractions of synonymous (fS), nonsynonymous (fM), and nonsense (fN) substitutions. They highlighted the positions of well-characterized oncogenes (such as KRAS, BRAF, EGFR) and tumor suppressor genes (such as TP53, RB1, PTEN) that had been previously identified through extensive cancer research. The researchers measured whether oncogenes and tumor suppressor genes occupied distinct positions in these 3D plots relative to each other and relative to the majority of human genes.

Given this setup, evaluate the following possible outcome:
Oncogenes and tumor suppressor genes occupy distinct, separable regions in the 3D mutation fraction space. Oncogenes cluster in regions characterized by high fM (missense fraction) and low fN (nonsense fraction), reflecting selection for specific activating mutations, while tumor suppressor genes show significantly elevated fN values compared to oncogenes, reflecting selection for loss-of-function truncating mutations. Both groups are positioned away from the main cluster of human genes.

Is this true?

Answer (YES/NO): YES